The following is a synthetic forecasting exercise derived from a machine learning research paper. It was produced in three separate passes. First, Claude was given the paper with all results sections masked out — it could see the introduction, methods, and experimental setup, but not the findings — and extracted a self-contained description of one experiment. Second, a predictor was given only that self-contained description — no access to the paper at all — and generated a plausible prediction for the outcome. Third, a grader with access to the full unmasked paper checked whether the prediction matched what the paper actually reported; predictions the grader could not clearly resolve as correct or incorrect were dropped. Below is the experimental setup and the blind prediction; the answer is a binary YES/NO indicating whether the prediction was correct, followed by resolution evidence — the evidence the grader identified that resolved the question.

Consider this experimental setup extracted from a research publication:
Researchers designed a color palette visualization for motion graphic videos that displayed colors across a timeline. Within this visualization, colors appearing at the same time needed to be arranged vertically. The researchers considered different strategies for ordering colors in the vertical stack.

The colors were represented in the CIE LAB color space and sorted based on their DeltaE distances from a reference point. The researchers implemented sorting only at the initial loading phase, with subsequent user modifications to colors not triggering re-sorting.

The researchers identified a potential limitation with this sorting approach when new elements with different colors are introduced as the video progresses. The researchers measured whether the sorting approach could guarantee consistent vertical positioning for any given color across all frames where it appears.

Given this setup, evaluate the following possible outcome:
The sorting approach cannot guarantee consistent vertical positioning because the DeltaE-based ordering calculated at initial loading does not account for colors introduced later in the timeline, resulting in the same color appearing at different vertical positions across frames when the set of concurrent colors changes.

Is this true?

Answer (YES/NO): YES